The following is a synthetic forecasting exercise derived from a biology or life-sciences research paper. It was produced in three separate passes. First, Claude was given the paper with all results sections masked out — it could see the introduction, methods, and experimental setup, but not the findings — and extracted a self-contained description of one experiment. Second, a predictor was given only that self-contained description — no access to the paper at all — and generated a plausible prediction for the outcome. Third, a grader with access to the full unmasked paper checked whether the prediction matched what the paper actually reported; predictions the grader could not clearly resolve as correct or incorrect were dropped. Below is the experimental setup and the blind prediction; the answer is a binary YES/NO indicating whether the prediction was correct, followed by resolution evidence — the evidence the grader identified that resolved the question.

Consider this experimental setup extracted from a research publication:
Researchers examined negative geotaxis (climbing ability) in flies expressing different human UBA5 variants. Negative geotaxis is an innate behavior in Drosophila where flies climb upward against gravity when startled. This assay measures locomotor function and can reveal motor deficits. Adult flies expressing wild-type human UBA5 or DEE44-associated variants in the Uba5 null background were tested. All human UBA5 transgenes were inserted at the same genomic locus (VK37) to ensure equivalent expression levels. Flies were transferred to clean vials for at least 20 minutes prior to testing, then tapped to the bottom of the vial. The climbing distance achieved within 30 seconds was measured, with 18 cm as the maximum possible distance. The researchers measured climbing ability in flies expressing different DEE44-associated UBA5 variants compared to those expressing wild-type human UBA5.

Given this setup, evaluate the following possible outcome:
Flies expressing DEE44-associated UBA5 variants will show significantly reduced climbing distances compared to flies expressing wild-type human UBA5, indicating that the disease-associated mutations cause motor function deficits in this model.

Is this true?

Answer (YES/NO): NO